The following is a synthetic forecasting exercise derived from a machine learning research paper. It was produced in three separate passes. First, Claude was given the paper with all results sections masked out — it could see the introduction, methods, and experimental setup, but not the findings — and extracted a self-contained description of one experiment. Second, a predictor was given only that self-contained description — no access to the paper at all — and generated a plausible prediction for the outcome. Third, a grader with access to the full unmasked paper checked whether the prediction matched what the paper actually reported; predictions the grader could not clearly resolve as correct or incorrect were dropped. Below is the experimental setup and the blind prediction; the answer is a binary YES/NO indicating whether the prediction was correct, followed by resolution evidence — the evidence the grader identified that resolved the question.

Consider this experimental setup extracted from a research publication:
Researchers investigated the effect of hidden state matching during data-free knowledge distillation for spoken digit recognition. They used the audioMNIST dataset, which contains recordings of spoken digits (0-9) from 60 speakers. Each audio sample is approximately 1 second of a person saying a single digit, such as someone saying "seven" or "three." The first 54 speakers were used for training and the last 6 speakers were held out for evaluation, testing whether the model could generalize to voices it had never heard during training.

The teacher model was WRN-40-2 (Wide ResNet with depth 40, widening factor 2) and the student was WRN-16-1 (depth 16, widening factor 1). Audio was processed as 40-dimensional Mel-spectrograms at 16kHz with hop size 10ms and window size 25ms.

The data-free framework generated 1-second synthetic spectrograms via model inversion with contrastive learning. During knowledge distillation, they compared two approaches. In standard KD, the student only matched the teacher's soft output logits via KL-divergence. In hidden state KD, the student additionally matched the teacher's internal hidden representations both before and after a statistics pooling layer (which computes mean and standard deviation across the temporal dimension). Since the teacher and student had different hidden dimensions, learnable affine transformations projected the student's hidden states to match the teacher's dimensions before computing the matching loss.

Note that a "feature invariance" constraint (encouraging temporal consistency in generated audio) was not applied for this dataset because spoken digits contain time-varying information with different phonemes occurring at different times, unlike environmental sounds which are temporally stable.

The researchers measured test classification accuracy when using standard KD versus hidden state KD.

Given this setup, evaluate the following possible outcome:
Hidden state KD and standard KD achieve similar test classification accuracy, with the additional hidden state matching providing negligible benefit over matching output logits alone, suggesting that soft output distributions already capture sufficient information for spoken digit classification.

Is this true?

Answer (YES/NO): YES